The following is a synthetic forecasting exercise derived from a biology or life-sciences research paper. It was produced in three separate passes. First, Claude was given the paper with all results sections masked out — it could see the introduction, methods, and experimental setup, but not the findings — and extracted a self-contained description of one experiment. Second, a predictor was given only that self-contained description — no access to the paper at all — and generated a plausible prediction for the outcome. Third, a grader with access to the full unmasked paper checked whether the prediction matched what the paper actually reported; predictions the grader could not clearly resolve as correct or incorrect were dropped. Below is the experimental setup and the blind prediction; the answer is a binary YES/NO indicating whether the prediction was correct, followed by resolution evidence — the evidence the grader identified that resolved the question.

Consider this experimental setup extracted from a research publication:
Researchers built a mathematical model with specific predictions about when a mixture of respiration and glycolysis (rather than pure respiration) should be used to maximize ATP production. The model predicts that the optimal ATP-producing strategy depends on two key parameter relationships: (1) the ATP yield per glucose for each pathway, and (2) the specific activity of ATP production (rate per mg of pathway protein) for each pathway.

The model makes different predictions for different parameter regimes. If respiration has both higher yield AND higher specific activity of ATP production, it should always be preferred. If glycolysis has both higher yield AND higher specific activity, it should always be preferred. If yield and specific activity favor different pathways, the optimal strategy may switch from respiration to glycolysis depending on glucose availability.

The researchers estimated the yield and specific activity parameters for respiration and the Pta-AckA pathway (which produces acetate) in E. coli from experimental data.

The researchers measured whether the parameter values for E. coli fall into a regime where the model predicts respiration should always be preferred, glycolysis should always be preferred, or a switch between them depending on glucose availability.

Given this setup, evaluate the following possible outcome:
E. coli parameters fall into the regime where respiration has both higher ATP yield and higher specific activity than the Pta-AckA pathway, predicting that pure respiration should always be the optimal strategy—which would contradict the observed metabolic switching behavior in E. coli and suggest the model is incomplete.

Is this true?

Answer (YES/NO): NO